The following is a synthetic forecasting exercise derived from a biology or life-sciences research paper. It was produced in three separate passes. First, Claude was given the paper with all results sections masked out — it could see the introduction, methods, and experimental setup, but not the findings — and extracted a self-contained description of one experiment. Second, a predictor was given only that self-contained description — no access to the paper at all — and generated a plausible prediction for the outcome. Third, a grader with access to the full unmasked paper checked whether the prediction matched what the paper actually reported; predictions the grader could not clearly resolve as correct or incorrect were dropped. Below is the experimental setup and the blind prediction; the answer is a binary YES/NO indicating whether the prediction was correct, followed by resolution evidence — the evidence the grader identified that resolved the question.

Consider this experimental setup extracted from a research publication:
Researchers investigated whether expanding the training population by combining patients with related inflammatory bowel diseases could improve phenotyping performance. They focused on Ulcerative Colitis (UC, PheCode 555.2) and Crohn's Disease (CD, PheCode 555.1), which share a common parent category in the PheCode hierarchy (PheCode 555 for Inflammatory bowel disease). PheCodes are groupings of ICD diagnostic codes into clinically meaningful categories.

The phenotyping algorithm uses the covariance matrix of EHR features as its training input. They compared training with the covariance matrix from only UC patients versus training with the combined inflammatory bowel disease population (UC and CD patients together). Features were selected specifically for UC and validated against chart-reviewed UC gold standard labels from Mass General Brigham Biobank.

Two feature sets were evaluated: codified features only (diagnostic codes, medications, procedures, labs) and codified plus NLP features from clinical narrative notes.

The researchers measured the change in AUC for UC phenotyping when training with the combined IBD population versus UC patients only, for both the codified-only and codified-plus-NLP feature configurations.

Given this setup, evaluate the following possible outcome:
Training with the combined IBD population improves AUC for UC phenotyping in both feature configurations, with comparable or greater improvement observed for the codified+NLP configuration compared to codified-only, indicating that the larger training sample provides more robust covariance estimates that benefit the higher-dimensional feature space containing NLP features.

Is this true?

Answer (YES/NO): NO